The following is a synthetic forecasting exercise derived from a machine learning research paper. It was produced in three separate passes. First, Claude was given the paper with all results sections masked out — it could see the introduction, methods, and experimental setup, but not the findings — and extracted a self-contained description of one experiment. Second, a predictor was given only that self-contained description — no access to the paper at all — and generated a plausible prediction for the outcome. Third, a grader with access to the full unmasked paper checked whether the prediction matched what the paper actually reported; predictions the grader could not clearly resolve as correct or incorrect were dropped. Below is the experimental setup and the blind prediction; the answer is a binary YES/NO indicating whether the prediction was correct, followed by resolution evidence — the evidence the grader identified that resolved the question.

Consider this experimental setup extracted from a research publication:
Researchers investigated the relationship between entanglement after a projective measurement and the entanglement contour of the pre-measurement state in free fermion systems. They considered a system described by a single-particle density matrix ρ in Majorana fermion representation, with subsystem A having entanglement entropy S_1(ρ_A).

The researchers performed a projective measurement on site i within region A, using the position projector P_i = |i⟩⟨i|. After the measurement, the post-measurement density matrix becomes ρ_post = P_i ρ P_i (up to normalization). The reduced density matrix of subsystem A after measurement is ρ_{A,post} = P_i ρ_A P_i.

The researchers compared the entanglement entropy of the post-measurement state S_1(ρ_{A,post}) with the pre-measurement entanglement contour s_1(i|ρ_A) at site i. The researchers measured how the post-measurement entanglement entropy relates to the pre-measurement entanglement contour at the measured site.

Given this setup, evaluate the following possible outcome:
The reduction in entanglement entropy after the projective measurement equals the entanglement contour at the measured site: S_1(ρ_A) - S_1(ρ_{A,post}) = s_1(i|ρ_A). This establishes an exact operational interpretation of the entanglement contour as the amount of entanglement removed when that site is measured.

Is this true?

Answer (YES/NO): NO